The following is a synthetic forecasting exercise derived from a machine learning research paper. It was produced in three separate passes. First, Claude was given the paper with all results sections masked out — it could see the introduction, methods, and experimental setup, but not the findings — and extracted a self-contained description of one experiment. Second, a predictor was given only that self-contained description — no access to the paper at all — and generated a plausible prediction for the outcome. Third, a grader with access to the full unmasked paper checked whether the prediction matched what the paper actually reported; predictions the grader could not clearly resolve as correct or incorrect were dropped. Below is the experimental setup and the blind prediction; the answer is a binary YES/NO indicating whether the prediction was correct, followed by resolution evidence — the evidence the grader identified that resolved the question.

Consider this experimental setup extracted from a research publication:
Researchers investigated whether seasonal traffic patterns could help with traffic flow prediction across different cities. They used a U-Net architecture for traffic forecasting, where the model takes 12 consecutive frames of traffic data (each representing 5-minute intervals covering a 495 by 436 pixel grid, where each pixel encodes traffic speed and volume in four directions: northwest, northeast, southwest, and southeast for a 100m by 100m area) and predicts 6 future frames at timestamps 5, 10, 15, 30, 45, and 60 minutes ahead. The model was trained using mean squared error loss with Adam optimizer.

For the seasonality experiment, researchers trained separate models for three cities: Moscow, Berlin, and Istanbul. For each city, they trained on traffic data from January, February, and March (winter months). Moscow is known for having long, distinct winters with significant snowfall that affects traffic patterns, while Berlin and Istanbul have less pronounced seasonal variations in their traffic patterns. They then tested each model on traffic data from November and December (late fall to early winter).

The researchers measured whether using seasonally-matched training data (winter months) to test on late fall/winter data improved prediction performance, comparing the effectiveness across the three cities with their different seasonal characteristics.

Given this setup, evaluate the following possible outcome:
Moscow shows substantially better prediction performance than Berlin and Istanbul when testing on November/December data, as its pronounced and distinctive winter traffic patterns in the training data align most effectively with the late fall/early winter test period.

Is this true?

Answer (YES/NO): YES